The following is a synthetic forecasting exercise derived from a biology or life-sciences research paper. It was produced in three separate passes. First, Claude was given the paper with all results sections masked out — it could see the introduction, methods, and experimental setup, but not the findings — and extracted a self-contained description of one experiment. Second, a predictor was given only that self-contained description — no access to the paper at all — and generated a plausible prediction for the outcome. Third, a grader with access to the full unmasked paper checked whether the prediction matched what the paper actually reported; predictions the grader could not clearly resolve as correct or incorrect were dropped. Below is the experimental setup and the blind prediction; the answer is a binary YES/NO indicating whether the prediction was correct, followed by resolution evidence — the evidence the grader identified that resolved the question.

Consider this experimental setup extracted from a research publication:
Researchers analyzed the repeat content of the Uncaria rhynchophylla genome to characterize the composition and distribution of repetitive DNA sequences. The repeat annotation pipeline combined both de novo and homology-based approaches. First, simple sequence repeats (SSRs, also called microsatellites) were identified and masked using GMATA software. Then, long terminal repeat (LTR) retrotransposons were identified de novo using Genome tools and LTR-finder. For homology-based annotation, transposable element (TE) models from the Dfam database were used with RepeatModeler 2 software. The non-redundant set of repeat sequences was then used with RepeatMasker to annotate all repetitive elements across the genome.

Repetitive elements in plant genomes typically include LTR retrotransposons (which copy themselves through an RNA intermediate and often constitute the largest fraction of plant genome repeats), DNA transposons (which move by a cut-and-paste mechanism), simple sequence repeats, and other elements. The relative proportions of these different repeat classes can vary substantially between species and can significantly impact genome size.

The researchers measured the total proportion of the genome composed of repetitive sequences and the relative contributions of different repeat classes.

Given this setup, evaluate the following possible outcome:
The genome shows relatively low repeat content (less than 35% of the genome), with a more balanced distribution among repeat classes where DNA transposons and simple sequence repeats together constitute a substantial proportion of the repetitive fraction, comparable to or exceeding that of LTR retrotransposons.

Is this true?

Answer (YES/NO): NO